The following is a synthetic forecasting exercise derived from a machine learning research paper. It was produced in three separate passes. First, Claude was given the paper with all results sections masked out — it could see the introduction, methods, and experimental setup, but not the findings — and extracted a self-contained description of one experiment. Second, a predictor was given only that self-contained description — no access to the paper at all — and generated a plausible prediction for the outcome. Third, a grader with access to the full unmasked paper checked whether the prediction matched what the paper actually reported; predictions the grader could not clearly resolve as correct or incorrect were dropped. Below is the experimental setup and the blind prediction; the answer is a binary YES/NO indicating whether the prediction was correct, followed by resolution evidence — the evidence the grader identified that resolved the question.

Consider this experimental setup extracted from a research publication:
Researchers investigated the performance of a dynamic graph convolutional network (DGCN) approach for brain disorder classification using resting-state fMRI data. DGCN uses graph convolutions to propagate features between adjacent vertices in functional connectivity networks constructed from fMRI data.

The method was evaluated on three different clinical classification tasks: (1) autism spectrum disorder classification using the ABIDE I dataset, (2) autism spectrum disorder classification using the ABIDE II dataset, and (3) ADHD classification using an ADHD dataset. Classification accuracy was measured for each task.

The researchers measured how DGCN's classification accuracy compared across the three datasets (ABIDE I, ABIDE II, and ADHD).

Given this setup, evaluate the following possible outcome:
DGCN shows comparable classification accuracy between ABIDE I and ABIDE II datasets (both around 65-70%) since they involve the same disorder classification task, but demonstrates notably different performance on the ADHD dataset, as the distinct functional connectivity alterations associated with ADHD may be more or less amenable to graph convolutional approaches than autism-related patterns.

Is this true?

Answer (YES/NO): NO